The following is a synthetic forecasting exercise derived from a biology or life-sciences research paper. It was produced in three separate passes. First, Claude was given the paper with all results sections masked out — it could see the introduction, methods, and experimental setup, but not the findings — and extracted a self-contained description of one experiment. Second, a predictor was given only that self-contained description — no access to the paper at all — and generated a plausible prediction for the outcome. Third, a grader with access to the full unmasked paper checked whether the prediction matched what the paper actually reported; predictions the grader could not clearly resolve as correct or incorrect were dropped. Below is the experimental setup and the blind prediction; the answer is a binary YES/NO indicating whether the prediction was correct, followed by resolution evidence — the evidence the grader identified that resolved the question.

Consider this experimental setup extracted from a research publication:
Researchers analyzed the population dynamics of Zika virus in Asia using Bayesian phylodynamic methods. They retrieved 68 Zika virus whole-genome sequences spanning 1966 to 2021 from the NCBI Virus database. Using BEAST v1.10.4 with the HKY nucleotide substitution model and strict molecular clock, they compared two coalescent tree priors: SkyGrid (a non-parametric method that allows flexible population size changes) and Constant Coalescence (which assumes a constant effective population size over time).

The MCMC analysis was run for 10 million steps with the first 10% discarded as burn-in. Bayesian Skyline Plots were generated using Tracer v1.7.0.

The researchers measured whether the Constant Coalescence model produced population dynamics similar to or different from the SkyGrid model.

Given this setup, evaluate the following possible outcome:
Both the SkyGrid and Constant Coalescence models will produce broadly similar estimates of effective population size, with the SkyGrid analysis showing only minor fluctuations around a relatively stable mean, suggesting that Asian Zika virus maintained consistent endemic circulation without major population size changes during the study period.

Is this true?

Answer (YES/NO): NO